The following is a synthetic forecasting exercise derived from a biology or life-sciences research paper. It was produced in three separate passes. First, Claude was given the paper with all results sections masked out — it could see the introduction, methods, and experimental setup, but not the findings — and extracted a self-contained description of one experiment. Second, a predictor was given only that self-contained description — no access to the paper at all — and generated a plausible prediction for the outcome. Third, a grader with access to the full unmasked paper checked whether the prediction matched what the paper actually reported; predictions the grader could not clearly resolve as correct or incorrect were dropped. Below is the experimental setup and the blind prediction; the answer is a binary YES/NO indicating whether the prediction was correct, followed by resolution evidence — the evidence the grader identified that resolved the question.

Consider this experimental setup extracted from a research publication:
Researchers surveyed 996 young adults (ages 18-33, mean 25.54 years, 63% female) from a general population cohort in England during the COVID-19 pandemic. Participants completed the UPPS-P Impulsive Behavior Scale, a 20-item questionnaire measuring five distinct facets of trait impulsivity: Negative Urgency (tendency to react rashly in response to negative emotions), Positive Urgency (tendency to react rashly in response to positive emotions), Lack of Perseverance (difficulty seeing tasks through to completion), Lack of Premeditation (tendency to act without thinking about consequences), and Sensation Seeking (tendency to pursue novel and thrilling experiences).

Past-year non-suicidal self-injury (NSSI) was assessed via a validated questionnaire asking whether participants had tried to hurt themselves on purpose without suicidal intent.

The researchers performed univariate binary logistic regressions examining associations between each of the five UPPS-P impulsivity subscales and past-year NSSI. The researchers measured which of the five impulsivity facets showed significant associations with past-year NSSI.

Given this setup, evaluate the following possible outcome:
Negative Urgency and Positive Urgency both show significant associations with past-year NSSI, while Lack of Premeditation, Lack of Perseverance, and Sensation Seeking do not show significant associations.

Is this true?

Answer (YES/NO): NO